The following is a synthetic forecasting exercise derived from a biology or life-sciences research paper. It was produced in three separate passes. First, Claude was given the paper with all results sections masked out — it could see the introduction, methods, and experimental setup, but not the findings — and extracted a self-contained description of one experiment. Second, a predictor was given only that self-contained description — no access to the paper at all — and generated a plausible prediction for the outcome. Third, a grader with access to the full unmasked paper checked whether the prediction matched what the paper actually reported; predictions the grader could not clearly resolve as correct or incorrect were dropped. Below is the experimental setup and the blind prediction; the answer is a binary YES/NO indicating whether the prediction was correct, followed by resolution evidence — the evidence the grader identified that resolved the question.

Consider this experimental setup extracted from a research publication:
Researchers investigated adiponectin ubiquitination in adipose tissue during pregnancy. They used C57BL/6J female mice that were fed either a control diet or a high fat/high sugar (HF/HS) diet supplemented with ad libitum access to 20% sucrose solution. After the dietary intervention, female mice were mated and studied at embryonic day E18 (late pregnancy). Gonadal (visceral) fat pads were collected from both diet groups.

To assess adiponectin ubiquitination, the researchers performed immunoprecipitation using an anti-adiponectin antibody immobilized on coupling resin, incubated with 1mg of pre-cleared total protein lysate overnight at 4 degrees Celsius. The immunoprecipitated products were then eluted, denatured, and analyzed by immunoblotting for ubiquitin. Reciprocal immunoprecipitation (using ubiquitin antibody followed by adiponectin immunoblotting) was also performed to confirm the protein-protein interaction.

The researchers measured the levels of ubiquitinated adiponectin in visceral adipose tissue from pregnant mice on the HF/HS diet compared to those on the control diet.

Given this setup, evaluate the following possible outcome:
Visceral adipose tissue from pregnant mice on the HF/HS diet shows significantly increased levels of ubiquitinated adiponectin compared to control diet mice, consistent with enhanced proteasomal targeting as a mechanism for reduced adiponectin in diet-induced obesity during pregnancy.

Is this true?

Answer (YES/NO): YES